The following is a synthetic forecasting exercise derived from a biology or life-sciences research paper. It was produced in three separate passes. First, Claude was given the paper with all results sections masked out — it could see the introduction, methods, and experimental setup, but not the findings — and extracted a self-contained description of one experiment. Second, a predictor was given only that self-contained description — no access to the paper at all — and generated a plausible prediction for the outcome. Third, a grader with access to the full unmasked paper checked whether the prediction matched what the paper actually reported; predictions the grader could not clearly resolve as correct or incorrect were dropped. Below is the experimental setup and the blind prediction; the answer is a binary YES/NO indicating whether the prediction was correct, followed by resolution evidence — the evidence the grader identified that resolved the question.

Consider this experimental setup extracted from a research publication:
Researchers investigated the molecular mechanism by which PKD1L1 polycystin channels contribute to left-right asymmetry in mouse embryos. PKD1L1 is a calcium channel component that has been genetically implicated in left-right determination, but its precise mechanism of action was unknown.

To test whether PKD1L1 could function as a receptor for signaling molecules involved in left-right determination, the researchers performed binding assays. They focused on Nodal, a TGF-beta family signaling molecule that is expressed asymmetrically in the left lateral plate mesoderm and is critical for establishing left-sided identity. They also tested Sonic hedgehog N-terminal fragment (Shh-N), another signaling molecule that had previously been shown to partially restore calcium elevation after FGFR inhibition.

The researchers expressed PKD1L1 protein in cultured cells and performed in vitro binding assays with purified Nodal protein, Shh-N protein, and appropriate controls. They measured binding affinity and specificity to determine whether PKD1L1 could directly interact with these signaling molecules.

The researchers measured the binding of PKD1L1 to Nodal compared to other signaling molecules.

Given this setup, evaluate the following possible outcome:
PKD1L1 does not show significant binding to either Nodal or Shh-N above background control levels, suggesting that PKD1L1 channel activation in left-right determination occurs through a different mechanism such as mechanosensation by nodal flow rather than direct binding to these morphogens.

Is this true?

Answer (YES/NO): NO